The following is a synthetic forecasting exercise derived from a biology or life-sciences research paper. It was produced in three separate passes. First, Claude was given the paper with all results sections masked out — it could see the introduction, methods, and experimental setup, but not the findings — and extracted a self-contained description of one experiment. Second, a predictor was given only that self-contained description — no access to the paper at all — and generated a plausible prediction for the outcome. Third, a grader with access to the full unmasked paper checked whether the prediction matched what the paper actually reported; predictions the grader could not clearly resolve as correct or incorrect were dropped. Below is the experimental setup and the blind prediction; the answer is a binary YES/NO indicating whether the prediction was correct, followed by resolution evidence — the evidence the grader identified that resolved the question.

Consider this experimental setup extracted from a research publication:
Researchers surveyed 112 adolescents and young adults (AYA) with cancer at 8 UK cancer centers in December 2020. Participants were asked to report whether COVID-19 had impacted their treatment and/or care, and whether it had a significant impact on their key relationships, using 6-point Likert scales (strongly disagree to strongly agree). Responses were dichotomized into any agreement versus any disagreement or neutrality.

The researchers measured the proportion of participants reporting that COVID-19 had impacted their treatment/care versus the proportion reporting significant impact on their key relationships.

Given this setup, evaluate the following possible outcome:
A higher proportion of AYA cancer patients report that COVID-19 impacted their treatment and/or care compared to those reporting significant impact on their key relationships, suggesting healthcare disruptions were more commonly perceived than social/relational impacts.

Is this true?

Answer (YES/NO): NO